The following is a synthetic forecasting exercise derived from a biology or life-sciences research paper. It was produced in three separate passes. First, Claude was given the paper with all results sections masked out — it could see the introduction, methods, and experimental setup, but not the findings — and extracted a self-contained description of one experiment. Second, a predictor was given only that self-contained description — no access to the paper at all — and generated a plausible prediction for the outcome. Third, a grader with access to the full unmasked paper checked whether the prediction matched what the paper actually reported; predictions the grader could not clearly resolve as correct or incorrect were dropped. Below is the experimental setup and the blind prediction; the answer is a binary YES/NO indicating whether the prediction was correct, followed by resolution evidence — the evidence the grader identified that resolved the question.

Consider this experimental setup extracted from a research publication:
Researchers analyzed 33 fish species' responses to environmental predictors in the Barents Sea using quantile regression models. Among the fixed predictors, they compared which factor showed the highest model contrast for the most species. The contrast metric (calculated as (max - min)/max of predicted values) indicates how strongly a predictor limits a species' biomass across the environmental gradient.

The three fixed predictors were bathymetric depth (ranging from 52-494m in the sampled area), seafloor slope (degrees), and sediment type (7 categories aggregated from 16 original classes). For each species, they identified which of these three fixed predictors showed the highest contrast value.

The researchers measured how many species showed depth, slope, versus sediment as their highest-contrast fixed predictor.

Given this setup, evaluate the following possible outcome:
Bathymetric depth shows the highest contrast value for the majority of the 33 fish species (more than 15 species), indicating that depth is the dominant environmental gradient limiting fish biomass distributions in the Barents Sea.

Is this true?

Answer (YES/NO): YES